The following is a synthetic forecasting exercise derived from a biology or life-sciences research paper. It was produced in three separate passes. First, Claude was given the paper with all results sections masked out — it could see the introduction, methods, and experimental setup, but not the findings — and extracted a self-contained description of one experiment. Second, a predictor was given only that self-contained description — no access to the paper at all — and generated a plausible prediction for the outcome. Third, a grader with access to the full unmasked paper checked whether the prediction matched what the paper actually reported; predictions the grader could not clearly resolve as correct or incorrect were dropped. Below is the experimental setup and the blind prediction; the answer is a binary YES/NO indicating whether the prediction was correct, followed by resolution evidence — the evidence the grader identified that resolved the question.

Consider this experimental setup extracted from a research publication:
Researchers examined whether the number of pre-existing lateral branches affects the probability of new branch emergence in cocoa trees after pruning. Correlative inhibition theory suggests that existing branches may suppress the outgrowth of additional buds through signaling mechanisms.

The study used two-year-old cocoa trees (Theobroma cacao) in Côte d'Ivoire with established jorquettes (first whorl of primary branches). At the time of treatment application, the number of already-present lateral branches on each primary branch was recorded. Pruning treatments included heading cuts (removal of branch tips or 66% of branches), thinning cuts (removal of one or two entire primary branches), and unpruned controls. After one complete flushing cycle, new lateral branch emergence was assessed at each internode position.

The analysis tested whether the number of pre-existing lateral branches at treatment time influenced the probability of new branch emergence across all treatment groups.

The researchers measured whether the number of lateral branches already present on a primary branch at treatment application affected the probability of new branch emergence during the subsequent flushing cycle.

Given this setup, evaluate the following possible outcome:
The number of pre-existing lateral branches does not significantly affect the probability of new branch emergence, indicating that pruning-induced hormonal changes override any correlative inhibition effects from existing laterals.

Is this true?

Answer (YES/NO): NO